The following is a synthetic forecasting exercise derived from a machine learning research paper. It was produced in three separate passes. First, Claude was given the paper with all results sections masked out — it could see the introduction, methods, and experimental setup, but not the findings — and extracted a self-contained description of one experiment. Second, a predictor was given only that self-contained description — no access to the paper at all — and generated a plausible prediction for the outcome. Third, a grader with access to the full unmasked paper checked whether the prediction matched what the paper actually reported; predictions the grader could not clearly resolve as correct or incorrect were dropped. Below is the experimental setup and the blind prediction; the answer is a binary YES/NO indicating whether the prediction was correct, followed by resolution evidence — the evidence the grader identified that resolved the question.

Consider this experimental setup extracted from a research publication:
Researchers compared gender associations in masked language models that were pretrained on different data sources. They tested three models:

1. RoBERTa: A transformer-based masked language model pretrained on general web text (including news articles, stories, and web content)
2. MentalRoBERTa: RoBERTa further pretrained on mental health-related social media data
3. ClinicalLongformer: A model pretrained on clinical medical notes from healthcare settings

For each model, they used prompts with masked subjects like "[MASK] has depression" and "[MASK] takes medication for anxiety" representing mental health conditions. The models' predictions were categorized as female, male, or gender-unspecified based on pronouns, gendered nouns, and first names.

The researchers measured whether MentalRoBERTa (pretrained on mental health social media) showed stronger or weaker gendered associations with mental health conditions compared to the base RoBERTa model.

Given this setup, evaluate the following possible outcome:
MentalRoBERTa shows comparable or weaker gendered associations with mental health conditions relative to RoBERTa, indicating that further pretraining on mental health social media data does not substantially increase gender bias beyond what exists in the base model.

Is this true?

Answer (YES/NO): YES